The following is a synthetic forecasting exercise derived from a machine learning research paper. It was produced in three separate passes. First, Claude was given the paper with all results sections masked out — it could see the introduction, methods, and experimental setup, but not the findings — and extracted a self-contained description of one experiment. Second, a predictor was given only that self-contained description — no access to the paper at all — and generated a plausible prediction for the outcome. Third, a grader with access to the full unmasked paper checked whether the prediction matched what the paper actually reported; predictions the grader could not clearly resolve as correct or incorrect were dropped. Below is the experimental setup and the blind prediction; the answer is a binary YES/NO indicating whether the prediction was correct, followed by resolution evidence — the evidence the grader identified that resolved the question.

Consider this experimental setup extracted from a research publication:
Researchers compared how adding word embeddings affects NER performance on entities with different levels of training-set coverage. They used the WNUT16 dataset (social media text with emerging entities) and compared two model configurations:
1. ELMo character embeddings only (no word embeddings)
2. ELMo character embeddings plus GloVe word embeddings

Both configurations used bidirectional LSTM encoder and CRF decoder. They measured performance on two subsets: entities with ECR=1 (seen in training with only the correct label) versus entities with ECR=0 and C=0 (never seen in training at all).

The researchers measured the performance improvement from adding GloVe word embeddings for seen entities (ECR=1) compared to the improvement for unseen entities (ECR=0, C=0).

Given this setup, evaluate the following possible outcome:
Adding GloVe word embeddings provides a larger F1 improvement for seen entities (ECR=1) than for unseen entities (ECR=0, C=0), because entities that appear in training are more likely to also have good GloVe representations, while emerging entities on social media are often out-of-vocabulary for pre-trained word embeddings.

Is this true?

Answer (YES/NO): NO